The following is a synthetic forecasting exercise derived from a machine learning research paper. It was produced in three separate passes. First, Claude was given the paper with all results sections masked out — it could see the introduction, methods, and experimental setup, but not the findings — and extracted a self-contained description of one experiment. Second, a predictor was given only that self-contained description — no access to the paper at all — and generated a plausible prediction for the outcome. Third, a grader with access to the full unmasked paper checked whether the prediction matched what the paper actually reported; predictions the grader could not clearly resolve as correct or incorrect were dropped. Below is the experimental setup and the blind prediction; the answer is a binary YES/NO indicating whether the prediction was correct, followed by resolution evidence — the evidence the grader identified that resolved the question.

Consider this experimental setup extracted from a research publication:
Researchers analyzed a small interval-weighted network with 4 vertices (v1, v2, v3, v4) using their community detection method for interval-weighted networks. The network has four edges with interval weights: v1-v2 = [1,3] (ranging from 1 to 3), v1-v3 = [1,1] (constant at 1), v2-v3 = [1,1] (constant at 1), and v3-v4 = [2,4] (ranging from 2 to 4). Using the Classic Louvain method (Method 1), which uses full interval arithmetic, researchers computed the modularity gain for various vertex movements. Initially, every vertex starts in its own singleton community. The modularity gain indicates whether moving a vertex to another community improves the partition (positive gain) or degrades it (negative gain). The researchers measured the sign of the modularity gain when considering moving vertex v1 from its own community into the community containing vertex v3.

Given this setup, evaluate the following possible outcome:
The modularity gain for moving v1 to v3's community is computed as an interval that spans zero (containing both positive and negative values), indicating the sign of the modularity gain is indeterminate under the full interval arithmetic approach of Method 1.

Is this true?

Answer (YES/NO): NO